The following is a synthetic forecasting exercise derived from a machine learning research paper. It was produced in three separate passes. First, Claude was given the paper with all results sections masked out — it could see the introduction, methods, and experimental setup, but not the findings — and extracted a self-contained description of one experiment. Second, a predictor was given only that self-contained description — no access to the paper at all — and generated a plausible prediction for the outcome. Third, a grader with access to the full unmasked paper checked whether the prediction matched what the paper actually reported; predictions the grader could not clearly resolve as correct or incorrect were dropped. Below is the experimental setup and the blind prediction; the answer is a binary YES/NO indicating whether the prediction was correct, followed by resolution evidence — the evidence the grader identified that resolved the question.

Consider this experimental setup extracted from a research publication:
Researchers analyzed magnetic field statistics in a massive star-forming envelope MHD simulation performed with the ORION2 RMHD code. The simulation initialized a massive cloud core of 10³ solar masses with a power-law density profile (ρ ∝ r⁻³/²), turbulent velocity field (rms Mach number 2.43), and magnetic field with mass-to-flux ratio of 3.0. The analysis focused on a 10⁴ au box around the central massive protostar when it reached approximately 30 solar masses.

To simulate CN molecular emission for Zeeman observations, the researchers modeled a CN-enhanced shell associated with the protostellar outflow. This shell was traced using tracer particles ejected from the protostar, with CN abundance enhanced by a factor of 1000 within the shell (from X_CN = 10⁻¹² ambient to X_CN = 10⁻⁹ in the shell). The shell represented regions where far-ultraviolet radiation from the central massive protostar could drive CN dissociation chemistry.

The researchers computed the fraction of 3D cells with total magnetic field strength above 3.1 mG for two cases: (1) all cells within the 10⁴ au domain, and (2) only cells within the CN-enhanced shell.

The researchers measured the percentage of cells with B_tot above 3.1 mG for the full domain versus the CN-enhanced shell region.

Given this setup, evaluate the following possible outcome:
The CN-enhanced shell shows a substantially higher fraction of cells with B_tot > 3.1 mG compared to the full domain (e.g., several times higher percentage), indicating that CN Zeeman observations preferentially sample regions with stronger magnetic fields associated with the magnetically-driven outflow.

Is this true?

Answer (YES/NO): NO